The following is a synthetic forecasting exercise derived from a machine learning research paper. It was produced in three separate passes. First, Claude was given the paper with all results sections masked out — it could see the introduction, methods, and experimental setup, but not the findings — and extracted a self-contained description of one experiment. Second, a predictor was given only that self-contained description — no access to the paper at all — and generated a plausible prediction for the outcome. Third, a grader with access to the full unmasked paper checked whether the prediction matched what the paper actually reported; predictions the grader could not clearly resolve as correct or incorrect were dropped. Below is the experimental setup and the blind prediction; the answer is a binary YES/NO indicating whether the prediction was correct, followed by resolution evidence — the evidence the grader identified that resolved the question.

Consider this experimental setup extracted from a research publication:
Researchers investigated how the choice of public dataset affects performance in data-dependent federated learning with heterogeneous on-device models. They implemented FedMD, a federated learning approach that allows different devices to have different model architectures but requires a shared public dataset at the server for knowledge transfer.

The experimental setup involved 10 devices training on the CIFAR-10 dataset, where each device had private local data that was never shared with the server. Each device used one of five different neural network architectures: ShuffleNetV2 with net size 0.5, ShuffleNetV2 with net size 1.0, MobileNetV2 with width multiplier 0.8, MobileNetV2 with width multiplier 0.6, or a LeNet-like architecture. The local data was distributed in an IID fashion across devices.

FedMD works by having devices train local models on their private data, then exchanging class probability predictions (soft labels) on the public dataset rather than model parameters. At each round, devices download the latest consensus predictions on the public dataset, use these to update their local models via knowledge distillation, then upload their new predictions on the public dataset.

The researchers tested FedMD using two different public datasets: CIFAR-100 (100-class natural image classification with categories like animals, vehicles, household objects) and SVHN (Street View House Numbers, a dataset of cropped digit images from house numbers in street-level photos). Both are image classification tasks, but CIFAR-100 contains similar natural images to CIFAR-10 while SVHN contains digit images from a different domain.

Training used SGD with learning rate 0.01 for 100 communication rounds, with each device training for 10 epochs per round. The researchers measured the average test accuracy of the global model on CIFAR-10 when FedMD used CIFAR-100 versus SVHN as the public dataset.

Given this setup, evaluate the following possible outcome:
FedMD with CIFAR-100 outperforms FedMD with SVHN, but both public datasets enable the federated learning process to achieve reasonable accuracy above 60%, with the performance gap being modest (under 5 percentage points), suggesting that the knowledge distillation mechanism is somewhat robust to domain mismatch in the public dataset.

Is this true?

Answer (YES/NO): NO